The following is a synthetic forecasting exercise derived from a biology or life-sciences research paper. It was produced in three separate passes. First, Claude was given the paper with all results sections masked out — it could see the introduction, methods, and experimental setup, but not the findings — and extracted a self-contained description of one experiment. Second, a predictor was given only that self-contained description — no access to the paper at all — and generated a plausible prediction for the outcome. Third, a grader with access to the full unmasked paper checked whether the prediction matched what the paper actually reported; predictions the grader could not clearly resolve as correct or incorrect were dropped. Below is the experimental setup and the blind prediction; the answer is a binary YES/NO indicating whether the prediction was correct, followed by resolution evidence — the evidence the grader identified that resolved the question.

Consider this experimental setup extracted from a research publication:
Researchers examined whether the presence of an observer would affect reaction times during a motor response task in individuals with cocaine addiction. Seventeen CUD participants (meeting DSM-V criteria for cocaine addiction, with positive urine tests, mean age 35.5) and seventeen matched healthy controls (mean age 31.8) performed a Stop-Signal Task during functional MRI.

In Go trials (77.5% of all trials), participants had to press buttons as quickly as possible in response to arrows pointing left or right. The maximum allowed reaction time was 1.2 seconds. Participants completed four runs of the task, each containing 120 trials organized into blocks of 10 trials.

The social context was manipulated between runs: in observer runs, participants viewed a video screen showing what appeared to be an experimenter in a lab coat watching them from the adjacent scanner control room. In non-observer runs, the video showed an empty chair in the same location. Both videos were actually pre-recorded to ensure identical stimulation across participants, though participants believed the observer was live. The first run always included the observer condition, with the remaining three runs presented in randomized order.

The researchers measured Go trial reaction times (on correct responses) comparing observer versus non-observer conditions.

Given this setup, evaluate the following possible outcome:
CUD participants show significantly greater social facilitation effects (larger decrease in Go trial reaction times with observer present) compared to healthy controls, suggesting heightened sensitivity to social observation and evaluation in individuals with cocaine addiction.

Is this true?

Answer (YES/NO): NO